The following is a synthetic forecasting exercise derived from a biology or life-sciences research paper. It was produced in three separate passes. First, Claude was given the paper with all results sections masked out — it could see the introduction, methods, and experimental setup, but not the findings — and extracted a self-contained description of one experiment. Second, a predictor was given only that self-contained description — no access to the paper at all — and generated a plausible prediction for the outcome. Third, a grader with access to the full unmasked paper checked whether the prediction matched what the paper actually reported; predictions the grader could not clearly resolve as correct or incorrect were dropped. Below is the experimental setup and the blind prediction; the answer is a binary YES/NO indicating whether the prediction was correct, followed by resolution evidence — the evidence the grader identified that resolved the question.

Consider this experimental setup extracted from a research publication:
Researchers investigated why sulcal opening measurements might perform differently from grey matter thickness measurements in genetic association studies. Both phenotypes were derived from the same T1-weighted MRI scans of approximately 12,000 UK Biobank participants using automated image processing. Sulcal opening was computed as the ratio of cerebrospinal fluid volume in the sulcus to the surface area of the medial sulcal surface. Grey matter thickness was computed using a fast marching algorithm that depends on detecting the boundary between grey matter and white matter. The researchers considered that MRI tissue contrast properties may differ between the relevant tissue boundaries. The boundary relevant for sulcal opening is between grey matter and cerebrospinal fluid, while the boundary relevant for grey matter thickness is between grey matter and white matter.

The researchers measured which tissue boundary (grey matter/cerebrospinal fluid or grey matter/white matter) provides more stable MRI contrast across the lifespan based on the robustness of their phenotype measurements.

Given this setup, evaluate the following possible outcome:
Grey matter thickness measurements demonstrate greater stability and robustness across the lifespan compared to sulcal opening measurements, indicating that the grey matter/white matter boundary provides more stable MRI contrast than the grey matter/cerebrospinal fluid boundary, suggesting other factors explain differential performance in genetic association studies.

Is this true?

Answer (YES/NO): NO